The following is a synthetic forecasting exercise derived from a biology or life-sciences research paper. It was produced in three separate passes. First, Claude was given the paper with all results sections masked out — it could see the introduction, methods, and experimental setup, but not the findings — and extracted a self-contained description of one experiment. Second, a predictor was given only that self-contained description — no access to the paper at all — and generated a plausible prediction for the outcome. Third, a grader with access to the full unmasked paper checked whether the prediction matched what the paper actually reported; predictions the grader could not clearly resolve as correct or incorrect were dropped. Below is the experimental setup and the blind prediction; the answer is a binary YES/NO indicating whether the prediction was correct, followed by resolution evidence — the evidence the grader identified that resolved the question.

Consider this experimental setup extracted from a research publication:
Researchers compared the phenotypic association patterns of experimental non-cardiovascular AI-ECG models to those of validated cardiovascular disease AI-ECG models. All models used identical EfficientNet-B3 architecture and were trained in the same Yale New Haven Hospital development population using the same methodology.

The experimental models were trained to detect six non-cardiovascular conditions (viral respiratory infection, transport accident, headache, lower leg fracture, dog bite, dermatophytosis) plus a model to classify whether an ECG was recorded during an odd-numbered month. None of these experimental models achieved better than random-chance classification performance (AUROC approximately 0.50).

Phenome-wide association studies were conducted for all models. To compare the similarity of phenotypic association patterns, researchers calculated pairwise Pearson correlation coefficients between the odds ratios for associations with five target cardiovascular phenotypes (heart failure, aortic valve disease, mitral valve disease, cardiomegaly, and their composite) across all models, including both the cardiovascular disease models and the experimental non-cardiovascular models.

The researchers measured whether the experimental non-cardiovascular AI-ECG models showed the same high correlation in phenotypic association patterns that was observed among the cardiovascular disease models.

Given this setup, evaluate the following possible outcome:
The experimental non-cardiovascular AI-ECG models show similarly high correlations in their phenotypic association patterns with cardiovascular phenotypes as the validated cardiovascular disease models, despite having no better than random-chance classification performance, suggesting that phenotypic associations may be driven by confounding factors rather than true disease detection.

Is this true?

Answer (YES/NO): NO